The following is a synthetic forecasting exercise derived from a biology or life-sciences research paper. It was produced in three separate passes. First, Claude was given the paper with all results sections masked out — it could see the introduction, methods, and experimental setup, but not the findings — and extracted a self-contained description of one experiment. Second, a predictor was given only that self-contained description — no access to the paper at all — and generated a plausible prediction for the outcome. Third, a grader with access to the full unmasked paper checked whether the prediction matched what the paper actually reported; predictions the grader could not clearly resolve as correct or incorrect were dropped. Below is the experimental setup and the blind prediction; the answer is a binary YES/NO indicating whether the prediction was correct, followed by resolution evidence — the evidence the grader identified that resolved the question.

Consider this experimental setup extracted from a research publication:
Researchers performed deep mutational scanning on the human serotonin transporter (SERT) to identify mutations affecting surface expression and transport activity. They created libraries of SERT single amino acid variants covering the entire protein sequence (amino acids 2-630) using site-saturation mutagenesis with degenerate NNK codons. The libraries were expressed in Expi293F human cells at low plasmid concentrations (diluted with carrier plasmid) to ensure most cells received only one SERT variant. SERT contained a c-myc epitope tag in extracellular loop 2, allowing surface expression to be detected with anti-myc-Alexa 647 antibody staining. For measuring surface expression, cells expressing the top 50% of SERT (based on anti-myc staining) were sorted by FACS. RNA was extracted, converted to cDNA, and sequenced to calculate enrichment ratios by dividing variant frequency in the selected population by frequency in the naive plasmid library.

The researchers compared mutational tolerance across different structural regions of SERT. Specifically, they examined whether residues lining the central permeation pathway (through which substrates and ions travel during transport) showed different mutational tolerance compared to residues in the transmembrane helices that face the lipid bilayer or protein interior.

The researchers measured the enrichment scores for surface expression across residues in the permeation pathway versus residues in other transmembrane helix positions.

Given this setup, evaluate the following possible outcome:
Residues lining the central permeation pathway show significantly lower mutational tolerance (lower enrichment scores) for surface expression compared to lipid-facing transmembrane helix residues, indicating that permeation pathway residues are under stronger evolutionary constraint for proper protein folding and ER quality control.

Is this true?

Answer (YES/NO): NO